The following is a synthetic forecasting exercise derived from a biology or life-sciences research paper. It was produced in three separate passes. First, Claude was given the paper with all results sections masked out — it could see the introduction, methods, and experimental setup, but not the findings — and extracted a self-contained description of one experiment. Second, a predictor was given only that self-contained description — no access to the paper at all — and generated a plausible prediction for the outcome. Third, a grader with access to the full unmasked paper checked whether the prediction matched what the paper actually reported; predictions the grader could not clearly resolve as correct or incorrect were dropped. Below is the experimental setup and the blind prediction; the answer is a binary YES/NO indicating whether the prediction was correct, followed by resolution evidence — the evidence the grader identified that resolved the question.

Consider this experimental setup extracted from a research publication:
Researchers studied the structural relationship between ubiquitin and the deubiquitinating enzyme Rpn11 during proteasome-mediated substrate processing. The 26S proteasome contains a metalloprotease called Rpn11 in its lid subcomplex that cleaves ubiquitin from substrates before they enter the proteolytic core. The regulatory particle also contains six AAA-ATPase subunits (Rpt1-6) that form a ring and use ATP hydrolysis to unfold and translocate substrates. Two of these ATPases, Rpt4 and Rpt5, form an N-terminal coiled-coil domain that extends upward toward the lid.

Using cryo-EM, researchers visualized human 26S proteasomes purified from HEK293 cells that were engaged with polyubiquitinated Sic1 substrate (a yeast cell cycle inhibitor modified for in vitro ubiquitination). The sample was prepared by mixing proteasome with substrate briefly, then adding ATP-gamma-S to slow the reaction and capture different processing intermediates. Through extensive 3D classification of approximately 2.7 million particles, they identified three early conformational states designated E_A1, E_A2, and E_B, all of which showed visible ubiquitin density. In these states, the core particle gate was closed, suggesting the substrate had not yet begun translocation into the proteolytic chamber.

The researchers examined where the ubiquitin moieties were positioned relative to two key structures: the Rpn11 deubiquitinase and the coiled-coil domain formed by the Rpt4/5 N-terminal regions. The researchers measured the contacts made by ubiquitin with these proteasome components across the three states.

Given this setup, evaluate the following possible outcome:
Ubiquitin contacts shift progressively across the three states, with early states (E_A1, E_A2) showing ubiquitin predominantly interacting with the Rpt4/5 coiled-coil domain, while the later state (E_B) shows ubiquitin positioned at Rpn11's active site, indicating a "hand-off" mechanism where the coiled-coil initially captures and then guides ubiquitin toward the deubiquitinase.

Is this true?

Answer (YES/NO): NO